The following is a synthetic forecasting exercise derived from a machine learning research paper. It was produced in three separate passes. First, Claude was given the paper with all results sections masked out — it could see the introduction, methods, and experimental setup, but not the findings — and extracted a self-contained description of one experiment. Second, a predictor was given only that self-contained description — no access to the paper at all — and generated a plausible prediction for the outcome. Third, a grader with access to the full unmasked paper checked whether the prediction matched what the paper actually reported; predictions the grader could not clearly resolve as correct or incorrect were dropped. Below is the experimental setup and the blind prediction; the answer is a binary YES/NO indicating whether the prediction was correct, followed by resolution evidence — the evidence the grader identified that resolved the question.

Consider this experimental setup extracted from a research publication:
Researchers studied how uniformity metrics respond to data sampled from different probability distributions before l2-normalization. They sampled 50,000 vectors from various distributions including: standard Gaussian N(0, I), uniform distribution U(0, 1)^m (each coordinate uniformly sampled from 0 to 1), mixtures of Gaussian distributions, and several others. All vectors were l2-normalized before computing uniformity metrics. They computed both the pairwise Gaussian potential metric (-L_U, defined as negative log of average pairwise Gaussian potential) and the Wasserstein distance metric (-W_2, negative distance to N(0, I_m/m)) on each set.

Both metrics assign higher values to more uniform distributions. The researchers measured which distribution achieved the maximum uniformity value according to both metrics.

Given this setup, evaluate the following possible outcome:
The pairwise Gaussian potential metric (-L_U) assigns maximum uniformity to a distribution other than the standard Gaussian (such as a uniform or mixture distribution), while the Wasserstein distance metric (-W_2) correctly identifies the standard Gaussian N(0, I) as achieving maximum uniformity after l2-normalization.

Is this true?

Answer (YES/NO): NO